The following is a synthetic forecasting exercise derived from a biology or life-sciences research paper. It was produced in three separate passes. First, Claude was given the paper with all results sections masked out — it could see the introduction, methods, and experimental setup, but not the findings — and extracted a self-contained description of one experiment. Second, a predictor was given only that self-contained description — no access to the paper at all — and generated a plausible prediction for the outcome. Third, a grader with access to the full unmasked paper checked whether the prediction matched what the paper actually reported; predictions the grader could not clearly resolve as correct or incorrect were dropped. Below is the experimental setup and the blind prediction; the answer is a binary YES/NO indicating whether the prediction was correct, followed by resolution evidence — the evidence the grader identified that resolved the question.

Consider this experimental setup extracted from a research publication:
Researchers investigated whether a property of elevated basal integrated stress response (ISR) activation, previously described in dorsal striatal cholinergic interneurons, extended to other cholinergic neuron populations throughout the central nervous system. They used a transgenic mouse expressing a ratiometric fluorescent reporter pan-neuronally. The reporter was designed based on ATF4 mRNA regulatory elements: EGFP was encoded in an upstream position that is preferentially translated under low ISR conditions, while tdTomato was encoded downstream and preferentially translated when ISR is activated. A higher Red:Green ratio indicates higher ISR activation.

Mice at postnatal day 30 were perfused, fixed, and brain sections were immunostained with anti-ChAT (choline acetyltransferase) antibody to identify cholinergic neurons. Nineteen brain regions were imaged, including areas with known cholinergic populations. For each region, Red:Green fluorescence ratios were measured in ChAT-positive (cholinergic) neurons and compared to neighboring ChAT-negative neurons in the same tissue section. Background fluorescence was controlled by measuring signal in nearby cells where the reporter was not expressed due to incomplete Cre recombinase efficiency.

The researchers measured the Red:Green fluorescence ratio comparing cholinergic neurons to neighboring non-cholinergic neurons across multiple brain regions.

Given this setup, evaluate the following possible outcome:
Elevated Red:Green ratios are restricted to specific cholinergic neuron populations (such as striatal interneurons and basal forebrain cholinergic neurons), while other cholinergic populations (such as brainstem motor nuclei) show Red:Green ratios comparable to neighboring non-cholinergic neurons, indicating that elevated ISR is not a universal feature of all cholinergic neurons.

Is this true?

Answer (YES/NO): NO